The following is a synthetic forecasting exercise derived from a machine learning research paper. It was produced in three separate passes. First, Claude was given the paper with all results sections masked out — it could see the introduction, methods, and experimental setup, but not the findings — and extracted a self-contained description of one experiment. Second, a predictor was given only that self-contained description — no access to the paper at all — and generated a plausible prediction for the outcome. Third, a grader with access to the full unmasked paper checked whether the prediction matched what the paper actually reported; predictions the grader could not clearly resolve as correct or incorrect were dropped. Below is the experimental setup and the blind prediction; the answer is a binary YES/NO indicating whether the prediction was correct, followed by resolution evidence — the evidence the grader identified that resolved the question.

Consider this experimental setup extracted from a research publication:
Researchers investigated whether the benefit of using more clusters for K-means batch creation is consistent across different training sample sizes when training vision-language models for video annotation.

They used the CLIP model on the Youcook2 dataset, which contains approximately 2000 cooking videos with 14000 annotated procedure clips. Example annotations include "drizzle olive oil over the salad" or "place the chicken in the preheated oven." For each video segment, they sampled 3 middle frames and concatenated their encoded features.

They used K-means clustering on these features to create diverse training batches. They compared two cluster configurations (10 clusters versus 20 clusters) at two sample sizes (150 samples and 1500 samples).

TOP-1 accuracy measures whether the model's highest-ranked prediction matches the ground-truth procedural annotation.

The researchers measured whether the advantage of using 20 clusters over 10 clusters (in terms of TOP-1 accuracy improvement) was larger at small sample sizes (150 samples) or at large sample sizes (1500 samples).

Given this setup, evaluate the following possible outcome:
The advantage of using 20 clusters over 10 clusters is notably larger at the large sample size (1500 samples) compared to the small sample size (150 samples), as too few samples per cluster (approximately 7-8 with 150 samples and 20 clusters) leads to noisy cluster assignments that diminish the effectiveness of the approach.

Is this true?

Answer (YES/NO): NO